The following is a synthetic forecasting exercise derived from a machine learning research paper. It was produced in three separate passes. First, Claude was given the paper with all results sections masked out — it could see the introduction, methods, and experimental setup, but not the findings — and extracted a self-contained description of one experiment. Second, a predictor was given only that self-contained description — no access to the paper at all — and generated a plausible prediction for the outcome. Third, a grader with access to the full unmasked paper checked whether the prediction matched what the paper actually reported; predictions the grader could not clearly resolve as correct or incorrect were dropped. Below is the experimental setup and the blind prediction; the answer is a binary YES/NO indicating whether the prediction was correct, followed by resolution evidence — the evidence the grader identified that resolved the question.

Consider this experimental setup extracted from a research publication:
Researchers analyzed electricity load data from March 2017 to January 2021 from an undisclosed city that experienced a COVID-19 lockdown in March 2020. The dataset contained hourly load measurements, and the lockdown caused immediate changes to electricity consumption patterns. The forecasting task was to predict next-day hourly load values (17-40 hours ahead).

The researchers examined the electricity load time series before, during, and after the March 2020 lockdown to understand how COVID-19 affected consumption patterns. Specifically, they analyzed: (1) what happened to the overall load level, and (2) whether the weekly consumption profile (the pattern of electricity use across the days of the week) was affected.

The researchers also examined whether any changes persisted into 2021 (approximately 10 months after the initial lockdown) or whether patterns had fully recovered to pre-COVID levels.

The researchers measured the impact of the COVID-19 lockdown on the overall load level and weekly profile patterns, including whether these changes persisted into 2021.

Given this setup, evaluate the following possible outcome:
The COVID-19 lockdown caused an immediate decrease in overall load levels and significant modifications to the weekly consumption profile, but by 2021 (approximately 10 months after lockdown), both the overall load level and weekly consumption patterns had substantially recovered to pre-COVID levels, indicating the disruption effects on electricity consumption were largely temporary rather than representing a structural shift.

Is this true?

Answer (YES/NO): NO